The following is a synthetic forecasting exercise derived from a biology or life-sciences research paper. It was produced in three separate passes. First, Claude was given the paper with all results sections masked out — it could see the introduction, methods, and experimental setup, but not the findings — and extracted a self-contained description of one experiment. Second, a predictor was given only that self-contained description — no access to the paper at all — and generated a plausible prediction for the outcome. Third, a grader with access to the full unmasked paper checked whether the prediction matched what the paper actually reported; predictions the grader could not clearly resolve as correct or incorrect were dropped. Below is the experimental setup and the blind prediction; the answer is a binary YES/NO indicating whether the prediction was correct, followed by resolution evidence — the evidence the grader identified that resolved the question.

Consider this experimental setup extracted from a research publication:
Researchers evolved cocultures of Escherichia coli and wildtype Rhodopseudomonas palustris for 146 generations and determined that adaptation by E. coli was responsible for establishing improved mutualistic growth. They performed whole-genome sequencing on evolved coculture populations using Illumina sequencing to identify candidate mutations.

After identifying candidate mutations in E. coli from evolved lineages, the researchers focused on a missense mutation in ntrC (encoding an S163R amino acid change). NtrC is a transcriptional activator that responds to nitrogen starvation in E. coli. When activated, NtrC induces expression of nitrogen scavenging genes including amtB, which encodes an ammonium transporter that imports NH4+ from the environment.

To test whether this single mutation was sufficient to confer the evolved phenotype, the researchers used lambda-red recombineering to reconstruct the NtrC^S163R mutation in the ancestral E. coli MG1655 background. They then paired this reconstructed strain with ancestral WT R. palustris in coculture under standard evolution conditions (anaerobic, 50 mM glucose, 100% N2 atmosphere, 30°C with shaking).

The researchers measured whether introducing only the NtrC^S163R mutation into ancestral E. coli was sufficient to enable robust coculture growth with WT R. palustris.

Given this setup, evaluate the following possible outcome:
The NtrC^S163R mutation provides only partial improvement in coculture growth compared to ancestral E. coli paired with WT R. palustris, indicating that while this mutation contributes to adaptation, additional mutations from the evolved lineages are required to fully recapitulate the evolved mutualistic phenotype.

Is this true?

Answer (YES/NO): YES